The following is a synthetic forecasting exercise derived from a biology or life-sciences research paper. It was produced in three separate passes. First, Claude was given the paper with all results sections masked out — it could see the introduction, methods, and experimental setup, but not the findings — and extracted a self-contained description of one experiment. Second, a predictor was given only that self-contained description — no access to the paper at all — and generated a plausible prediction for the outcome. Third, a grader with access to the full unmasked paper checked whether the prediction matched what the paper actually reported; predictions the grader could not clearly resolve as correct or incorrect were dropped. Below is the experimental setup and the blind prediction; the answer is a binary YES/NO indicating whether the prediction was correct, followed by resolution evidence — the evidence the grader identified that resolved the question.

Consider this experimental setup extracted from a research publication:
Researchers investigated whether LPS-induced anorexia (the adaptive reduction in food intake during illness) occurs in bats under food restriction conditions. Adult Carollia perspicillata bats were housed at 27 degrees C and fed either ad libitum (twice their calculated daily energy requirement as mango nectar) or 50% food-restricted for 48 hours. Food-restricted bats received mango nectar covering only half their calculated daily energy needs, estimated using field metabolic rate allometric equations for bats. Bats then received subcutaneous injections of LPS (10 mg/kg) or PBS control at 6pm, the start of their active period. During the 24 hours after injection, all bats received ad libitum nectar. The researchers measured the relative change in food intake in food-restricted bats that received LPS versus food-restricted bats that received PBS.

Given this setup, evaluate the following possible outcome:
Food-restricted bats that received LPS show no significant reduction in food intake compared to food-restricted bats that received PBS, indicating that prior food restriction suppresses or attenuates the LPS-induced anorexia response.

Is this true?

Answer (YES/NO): NO